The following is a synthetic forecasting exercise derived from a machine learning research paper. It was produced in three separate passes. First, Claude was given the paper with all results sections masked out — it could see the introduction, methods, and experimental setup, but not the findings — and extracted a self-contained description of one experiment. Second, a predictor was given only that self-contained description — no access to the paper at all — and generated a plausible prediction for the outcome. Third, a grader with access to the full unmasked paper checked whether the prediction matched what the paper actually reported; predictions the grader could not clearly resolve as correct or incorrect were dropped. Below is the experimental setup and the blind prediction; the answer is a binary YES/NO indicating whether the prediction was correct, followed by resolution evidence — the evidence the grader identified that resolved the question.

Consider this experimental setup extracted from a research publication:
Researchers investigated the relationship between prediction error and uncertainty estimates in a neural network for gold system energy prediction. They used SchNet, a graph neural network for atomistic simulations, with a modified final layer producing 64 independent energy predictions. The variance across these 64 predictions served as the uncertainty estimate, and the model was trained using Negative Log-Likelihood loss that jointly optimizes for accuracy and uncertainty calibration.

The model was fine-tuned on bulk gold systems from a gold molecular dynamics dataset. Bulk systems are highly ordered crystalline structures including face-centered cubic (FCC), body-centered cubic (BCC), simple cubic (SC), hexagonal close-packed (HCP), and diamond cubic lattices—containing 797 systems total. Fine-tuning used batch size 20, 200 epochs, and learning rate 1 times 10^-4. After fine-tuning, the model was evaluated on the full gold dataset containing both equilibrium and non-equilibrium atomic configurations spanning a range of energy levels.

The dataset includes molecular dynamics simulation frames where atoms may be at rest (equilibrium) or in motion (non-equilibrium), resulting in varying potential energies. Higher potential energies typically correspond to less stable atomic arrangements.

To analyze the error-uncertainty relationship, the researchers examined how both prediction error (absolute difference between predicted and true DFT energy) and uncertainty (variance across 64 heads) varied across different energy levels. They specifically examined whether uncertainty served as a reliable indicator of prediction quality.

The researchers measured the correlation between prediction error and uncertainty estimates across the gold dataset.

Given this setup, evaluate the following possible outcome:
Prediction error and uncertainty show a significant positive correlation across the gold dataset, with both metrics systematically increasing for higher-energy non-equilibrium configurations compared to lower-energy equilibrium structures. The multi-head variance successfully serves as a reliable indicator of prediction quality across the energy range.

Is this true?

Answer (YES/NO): YES